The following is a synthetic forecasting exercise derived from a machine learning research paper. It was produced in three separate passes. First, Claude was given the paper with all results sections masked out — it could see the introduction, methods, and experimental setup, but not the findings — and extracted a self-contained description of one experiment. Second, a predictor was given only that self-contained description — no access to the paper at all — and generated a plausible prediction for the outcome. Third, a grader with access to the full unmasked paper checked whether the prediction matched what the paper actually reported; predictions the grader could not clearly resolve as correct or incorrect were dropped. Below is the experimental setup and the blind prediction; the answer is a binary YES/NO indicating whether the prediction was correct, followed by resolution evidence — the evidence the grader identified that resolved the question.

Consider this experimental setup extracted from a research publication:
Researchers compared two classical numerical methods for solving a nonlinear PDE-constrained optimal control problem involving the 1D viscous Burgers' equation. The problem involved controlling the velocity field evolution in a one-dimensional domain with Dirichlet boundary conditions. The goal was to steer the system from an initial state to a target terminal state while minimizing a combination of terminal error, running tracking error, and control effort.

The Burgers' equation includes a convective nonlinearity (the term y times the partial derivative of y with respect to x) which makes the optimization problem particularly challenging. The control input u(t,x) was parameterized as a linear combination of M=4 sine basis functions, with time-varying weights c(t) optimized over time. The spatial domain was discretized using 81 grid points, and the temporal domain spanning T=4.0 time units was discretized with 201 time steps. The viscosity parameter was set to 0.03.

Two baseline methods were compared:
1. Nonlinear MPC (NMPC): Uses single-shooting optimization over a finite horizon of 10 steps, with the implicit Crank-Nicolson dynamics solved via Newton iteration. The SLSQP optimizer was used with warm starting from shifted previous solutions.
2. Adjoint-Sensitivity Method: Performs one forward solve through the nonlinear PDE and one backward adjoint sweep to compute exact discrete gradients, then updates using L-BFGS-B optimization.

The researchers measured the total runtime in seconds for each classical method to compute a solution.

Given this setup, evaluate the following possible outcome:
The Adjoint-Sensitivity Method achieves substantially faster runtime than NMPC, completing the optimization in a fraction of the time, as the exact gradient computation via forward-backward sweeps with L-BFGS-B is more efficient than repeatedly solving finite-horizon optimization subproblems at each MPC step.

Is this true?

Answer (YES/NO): YES